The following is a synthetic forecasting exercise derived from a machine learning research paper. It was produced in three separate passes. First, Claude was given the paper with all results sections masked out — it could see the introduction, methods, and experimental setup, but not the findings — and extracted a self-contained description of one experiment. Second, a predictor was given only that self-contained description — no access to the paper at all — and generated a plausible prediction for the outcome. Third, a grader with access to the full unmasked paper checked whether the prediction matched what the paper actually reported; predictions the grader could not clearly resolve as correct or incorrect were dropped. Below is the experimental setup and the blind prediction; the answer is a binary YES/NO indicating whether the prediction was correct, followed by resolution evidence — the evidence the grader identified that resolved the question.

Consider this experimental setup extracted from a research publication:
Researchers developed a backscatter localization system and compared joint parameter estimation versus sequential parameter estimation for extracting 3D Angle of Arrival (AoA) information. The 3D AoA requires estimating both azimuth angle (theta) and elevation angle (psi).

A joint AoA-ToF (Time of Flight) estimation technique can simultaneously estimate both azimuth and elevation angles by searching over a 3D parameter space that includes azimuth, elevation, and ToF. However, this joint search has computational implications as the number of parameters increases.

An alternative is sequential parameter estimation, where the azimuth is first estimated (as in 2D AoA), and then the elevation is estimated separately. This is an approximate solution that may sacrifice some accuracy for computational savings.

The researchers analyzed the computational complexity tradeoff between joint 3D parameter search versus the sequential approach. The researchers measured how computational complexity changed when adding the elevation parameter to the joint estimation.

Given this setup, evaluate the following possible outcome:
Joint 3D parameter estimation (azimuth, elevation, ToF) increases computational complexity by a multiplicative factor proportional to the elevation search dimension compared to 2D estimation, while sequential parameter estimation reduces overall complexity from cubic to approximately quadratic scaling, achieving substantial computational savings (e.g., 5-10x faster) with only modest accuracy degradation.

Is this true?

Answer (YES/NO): NO